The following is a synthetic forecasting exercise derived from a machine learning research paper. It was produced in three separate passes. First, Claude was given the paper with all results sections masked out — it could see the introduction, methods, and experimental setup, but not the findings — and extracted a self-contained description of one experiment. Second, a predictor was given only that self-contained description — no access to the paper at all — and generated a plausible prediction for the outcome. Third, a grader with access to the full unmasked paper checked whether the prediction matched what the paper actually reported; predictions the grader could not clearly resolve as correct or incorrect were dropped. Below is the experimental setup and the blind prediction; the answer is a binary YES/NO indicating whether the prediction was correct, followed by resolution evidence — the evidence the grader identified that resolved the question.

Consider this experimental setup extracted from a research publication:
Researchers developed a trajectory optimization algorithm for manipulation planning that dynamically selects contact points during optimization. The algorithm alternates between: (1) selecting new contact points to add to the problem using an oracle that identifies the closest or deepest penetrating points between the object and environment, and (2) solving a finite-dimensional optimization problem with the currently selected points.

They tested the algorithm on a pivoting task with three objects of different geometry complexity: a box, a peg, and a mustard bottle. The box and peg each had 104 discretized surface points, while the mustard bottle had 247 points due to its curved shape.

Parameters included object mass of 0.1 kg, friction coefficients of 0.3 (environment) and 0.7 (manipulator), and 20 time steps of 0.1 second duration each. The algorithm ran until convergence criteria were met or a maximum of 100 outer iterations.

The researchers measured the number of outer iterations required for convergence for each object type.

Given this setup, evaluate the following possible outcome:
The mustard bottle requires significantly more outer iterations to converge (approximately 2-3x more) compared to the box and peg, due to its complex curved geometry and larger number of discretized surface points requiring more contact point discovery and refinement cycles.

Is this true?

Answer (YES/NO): NO